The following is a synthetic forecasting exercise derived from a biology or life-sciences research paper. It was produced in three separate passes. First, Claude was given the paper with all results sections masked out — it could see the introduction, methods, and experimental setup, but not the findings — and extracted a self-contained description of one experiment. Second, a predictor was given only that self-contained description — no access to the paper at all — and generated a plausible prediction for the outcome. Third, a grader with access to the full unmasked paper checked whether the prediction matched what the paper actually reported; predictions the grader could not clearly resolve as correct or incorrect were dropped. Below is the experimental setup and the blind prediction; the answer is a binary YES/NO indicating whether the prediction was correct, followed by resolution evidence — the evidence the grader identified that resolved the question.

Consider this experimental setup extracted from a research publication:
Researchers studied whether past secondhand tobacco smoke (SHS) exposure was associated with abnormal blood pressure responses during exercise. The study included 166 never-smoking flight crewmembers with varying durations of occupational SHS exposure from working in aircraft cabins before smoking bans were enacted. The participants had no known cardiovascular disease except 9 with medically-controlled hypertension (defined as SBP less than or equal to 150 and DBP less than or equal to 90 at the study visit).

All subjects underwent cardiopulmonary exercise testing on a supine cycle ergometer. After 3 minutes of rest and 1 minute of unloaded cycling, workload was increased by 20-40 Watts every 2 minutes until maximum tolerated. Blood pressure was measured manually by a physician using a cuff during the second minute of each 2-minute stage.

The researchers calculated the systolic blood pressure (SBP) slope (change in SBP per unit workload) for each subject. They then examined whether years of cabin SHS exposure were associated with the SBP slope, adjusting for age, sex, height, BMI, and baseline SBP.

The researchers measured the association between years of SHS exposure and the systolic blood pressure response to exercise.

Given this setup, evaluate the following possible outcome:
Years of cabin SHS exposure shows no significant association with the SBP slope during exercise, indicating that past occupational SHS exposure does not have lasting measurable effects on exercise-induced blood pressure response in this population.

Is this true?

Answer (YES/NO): YES